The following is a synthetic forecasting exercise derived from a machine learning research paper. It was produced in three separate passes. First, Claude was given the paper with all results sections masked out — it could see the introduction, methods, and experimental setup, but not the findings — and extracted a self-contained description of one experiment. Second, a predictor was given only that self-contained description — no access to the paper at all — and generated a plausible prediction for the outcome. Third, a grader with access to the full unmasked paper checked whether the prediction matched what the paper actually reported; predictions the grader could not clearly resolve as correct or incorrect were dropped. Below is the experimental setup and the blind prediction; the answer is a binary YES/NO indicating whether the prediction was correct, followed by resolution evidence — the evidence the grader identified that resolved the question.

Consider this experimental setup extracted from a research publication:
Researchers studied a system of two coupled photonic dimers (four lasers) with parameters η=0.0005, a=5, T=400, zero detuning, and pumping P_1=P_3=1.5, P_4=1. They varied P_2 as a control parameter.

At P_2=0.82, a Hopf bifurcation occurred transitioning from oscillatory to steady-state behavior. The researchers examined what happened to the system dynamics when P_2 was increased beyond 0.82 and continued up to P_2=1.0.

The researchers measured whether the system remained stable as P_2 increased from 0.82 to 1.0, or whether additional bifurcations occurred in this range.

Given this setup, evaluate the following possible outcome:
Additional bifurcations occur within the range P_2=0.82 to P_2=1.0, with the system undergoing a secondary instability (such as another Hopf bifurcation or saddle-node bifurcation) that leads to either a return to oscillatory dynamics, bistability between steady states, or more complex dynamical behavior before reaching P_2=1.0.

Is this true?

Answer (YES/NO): NO